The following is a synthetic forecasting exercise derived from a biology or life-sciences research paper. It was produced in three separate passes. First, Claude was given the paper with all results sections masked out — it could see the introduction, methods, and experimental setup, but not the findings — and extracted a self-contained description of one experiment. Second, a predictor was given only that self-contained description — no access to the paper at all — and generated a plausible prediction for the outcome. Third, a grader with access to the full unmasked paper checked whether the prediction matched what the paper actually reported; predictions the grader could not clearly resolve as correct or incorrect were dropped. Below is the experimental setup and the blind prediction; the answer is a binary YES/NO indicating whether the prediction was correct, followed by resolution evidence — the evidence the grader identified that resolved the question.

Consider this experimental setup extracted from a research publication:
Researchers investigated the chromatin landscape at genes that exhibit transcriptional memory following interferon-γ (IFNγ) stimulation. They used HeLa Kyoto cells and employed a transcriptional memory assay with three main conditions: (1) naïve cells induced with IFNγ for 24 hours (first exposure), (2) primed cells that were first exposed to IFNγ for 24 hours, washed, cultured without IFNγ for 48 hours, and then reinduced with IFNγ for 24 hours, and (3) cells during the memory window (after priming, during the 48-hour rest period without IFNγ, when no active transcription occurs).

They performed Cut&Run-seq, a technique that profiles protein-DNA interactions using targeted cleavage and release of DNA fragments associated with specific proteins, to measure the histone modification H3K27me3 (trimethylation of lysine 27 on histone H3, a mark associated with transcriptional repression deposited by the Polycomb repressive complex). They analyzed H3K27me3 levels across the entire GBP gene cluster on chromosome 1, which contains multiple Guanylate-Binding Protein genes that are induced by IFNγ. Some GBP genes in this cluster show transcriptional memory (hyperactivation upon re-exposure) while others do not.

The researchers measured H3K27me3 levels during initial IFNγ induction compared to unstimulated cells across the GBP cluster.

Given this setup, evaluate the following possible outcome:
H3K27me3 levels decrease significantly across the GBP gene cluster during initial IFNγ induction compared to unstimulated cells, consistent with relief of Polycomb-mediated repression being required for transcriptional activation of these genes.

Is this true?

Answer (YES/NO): NO